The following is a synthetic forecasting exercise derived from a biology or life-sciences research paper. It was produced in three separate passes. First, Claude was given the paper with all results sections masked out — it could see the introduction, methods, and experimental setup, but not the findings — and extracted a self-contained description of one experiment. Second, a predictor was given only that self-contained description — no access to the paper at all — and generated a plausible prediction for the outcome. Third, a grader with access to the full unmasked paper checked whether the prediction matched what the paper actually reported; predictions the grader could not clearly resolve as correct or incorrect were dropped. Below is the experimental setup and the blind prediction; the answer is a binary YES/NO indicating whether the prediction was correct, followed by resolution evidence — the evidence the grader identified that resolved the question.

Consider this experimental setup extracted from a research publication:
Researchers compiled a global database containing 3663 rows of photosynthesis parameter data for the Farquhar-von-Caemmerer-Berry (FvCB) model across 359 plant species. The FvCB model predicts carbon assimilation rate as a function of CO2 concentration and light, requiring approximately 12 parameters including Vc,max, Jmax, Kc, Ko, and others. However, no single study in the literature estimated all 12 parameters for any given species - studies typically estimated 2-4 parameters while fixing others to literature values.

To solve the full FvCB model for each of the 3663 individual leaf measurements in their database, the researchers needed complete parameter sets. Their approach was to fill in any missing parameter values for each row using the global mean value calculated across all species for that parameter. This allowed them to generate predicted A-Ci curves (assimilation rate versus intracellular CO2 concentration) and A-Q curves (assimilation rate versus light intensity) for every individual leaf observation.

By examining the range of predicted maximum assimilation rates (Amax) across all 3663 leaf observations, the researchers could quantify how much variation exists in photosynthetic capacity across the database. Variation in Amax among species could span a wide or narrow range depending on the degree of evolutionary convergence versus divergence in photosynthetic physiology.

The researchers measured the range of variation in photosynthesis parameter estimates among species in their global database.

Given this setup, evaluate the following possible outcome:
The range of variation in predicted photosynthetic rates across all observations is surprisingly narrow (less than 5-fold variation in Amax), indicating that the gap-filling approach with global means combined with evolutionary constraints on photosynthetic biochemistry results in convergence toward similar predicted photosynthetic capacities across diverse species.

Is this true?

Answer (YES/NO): NO